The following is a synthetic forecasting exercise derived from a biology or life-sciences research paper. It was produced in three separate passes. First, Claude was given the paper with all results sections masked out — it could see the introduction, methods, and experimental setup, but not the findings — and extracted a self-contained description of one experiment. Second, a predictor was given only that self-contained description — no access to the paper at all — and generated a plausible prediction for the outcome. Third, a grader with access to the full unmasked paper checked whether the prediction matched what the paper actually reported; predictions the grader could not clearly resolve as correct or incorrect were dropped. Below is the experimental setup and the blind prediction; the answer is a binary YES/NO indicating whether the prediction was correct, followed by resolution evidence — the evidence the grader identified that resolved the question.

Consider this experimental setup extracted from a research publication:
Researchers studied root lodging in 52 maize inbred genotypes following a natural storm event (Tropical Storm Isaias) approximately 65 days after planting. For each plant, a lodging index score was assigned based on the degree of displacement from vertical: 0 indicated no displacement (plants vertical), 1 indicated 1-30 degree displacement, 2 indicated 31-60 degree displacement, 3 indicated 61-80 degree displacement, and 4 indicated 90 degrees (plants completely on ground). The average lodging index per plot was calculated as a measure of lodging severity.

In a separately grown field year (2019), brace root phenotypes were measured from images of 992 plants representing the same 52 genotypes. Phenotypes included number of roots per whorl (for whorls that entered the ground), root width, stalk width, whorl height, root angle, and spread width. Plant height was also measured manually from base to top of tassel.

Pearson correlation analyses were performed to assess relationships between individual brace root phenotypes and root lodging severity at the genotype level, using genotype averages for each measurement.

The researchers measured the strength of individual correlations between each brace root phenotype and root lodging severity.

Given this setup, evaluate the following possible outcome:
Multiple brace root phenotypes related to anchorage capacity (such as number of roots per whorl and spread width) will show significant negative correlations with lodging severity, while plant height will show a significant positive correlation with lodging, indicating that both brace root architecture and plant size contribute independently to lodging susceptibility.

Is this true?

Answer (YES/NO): NO